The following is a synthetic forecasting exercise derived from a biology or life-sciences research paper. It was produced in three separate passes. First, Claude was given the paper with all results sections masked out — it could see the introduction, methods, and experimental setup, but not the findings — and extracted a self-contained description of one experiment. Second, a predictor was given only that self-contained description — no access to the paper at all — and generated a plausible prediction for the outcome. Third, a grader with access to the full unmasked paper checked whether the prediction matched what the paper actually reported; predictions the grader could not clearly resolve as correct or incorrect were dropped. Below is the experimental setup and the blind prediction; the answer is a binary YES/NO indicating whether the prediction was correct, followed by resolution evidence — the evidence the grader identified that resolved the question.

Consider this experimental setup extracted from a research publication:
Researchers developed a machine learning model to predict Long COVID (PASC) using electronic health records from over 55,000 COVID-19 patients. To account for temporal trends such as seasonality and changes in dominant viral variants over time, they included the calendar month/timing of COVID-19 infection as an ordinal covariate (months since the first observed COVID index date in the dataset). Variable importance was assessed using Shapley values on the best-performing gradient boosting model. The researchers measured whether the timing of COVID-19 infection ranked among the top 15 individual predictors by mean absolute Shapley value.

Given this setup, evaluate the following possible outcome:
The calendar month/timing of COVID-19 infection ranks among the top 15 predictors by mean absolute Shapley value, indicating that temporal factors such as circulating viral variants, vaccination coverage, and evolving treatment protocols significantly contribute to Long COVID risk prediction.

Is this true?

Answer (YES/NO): YES